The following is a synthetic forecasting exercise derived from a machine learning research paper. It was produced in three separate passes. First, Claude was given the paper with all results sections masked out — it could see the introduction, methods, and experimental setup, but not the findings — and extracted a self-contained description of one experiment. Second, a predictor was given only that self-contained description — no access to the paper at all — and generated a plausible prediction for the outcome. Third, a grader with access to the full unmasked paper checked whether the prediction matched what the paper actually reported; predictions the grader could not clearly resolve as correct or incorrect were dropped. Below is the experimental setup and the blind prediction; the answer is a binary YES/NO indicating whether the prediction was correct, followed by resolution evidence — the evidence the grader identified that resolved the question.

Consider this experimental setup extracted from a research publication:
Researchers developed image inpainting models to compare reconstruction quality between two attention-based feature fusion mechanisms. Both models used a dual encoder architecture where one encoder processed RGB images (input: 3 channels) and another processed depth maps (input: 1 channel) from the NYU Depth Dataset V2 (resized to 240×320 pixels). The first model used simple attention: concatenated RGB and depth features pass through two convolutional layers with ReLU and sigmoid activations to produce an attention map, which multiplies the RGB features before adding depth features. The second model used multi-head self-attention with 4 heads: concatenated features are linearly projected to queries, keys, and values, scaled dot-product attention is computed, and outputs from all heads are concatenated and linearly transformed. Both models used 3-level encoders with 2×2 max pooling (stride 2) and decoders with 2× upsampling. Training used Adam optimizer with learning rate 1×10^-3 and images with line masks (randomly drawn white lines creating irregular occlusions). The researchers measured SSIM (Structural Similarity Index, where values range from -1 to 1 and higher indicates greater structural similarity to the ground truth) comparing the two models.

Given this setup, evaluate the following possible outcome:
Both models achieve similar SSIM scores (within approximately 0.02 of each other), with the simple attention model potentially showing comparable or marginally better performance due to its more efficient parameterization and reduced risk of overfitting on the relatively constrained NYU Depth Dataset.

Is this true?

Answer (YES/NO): NO